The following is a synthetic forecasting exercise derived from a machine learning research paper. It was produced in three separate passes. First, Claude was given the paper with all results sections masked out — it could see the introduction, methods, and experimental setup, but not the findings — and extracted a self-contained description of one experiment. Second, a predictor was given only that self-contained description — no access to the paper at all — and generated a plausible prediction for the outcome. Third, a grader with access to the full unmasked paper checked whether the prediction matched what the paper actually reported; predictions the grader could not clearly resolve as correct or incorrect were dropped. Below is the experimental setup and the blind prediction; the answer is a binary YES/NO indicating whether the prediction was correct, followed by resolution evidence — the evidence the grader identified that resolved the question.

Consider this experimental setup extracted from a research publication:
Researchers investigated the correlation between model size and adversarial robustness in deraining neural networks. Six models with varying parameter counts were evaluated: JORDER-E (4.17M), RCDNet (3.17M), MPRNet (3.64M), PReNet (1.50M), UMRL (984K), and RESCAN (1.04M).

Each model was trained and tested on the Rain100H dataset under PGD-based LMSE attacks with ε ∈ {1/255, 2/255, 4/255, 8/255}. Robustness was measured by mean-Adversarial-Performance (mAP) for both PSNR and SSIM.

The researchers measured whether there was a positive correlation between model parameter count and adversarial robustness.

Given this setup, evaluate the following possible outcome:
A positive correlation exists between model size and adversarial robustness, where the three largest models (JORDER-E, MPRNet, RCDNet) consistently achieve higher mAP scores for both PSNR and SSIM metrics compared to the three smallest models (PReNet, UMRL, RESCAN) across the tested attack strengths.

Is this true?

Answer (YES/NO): NO